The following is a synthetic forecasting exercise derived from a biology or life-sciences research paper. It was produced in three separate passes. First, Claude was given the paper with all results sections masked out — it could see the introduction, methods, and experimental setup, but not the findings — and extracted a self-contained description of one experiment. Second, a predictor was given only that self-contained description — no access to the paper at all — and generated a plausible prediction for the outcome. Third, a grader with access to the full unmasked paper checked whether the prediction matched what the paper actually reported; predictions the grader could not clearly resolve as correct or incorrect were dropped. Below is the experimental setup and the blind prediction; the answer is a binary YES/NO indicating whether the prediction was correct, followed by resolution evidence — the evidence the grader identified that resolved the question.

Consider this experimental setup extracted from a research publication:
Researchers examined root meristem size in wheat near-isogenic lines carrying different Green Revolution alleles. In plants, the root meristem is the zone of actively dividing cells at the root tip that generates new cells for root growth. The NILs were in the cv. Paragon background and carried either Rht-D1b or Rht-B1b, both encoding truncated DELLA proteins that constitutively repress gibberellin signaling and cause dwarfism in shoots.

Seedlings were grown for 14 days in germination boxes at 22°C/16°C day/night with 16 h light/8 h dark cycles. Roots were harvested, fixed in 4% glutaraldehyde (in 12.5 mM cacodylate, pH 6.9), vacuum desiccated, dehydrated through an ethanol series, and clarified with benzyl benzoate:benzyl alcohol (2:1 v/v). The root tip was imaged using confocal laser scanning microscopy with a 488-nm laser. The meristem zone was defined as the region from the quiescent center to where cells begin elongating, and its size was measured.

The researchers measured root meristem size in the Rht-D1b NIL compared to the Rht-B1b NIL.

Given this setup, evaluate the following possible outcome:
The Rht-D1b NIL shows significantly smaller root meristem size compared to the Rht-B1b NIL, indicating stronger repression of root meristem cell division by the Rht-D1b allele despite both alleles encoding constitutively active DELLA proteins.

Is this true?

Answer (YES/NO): NO